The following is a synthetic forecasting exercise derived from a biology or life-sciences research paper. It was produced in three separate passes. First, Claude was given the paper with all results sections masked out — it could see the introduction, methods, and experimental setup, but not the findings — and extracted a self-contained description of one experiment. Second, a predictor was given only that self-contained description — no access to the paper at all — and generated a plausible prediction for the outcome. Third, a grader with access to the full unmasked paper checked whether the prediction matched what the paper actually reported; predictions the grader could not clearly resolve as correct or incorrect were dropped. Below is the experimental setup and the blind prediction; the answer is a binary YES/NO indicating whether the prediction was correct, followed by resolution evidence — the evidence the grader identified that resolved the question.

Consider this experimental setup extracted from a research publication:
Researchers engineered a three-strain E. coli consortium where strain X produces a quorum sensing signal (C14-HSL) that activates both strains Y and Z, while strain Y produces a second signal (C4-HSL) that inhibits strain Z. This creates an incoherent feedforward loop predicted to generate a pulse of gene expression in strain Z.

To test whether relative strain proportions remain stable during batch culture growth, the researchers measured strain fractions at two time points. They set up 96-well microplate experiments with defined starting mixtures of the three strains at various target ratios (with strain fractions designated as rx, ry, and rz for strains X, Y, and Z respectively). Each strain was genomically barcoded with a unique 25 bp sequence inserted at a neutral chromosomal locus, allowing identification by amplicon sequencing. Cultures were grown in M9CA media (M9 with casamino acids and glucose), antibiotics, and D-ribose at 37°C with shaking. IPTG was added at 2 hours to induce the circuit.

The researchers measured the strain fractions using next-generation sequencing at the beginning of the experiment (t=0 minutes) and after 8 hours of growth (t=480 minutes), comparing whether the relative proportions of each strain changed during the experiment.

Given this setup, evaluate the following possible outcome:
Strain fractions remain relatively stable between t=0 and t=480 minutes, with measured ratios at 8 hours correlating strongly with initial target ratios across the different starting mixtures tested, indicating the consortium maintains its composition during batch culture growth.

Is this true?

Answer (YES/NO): NO